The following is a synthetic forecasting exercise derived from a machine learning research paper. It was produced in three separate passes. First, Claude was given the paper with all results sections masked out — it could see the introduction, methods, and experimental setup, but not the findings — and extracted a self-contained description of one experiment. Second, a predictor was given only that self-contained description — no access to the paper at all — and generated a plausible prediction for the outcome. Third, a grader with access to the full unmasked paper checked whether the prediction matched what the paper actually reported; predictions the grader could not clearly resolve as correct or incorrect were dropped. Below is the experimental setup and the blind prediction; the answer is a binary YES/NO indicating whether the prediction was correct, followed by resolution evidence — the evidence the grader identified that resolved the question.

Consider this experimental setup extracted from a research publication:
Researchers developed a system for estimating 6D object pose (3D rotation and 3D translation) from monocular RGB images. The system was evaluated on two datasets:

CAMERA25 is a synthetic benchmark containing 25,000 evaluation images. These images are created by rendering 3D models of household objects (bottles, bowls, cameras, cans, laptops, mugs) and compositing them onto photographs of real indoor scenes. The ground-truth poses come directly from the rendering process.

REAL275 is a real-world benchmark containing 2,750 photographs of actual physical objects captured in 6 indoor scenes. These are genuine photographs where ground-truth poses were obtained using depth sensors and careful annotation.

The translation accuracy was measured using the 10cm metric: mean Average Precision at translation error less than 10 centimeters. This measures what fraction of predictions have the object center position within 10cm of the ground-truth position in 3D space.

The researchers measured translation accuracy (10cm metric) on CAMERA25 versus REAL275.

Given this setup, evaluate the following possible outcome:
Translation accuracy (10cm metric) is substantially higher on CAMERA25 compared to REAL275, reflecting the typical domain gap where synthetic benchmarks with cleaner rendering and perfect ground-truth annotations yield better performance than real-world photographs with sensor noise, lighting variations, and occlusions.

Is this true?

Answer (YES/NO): NO